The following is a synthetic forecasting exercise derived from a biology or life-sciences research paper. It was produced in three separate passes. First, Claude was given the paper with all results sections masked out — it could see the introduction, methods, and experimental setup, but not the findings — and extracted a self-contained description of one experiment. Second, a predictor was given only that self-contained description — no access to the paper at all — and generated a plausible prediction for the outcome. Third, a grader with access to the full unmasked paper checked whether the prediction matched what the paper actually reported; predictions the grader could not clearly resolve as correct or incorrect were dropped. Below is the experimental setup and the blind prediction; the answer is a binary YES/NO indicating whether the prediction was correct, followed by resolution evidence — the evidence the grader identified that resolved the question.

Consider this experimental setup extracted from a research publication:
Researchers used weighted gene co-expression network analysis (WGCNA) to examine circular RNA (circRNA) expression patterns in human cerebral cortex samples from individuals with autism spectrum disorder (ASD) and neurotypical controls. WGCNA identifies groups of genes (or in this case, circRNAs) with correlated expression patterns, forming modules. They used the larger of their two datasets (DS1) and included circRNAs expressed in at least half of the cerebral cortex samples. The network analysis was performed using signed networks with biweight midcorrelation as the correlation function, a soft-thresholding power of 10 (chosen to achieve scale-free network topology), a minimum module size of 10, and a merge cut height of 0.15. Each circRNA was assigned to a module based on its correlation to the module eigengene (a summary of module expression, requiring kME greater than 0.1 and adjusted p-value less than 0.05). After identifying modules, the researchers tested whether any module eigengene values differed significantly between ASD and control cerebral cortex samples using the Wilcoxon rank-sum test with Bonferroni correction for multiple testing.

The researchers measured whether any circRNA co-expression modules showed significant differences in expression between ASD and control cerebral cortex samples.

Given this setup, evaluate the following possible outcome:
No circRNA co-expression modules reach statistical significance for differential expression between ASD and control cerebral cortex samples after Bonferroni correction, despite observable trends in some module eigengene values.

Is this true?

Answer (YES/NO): NO